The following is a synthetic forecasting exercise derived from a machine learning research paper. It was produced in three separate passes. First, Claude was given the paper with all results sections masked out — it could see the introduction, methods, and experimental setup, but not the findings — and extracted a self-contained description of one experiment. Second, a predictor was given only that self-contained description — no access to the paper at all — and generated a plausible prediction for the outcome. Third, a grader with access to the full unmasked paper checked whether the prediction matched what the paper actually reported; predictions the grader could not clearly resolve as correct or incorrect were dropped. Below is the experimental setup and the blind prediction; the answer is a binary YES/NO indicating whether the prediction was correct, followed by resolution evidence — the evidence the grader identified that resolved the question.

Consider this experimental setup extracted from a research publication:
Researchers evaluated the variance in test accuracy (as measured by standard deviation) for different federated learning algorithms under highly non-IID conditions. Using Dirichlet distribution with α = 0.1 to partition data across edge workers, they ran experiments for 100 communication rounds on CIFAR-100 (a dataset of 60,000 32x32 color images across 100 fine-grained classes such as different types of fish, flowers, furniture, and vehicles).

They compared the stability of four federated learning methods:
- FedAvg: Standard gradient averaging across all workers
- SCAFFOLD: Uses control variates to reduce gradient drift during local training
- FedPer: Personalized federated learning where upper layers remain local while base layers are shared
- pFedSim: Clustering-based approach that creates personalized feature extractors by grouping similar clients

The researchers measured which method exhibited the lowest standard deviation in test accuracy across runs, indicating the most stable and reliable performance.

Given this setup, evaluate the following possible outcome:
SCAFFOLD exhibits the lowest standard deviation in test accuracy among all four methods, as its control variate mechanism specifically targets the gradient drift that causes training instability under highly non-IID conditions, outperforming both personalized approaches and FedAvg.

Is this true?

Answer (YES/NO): YES